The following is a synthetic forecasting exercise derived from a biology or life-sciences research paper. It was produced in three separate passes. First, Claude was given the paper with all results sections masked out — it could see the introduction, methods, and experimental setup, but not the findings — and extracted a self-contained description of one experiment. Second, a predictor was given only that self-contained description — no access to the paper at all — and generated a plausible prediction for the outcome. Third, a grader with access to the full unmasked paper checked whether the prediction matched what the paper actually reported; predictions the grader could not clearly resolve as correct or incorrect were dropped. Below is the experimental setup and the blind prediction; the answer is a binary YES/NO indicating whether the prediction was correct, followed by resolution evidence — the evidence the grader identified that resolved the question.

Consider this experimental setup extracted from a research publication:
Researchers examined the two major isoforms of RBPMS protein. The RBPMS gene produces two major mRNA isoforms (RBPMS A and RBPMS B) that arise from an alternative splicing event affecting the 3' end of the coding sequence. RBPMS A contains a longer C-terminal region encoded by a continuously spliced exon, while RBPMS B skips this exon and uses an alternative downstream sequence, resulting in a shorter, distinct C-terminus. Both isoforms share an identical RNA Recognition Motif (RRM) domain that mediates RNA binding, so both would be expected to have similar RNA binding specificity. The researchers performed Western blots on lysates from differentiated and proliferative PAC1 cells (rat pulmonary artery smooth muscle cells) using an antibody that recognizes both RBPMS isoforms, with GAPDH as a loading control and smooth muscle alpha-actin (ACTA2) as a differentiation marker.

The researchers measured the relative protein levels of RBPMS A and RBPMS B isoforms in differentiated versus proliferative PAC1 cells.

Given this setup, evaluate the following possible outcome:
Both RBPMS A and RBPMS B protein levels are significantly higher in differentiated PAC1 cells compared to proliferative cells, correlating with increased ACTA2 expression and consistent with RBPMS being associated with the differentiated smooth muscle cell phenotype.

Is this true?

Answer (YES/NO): YES